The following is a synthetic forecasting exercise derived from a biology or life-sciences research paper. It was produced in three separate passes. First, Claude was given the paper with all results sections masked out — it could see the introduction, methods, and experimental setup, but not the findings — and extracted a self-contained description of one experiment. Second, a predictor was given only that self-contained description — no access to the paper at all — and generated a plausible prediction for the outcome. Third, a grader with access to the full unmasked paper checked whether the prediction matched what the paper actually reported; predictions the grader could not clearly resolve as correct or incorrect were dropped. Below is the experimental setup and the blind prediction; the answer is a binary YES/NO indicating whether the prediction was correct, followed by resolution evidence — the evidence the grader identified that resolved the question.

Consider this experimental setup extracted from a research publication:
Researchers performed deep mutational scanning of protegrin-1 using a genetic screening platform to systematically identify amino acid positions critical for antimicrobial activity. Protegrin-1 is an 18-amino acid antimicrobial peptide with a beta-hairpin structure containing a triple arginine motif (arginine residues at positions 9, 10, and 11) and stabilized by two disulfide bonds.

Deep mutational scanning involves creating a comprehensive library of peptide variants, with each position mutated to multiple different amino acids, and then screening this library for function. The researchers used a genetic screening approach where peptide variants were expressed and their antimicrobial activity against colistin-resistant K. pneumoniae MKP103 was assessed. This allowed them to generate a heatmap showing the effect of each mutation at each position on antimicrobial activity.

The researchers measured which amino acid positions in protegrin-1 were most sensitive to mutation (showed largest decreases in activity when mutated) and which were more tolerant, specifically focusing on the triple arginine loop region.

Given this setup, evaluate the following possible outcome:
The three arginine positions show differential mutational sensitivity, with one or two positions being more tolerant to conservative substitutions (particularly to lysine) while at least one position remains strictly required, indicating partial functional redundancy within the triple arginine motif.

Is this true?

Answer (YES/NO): NO